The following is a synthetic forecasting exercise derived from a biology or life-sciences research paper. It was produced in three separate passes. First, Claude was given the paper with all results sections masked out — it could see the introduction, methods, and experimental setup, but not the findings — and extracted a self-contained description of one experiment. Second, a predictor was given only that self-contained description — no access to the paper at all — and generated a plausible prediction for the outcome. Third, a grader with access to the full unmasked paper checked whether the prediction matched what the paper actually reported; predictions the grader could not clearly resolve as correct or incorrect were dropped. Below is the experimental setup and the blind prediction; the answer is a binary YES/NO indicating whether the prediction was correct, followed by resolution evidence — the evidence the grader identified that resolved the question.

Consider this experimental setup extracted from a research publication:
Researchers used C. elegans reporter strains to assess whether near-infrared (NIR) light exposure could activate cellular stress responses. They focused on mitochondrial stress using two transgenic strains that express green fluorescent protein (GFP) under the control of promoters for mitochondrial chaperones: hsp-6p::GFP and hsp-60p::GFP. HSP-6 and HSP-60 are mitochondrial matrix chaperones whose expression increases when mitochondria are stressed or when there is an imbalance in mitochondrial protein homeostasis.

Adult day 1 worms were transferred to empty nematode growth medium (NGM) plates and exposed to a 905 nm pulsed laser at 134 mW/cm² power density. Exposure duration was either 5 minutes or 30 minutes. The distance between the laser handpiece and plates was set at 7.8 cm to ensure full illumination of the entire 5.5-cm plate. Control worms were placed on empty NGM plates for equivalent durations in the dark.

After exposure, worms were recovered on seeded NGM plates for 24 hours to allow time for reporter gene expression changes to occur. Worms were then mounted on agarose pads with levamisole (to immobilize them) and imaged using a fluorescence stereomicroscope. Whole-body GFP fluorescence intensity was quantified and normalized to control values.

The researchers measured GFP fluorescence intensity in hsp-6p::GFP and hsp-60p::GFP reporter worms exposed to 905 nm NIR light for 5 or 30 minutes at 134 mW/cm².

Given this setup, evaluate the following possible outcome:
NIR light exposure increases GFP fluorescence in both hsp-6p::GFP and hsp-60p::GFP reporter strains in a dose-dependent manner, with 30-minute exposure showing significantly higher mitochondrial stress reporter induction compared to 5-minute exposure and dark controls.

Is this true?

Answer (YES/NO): NO